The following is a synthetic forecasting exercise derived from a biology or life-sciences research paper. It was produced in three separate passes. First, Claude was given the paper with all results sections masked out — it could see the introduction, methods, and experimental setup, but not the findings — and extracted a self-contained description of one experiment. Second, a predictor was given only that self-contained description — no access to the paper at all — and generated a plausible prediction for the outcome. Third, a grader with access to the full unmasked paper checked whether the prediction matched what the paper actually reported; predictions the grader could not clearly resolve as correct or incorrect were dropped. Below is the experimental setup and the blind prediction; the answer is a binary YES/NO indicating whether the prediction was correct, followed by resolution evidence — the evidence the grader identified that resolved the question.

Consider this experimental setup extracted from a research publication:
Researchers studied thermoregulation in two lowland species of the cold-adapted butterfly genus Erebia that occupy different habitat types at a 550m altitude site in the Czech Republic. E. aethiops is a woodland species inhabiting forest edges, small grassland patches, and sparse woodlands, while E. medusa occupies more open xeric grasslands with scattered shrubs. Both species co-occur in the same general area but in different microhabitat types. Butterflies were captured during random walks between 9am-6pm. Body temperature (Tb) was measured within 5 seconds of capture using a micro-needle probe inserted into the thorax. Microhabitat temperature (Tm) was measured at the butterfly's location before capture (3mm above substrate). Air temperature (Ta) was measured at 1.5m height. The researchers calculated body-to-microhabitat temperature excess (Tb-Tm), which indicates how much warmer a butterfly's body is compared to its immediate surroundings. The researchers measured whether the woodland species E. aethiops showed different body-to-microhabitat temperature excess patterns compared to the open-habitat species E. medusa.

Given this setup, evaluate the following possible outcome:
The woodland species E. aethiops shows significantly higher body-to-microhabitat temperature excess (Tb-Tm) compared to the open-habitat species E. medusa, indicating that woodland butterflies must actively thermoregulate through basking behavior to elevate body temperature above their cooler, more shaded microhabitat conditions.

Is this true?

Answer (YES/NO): NO